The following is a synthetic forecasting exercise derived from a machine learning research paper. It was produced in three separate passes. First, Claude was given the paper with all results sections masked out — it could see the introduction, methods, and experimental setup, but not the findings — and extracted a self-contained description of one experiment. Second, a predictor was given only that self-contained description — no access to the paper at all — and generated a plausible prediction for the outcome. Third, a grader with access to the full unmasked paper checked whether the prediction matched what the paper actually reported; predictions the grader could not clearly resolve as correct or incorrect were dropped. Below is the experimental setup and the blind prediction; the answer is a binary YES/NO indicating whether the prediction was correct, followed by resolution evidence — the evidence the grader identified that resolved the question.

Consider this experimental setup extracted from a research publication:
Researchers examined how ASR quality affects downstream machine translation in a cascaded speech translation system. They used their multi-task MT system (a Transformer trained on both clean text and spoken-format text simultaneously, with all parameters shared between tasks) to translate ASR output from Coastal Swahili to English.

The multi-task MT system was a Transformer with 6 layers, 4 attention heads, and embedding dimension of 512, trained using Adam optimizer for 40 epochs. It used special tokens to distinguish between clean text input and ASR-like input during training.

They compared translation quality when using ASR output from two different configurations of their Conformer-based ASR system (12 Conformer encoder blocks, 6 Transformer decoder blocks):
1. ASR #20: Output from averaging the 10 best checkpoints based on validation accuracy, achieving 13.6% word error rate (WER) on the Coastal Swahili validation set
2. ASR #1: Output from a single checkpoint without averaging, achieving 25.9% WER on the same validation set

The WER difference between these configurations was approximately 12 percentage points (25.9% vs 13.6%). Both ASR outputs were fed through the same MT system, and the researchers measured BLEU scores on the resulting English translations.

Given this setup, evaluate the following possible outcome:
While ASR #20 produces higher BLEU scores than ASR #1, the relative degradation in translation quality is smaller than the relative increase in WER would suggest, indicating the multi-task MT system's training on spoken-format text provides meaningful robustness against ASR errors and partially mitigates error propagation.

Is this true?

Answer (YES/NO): YES